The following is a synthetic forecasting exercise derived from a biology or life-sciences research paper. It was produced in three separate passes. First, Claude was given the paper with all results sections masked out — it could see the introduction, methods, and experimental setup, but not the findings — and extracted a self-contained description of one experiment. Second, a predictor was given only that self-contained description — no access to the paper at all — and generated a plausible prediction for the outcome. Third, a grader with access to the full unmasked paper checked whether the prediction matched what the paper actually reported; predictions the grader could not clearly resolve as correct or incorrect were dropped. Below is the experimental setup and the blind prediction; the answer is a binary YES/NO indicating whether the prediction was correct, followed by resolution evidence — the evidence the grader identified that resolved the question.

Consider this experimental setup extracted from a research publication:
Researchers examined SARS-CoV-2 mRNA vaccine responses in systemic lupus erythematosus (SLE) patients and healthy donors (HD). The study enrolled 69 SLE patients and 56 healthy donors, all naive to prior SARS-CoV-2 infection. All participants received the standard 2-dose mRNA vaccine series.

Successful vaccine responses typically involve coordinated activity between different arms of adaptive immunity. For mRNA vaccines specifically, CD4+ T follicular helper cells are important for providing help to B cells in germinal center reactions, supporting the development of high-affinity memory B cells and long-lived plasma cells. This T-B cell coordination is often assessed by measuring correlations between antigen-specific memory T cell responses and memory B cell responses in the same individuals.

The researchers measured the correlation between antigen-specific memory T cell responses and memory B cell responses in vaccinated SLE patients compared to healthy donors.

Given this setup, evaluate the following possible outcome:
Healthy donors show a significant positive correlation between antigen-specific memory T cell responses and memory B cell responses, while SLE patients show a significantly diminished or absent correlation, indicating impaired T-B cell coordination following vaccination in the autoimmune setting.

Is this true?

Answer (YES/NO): YES